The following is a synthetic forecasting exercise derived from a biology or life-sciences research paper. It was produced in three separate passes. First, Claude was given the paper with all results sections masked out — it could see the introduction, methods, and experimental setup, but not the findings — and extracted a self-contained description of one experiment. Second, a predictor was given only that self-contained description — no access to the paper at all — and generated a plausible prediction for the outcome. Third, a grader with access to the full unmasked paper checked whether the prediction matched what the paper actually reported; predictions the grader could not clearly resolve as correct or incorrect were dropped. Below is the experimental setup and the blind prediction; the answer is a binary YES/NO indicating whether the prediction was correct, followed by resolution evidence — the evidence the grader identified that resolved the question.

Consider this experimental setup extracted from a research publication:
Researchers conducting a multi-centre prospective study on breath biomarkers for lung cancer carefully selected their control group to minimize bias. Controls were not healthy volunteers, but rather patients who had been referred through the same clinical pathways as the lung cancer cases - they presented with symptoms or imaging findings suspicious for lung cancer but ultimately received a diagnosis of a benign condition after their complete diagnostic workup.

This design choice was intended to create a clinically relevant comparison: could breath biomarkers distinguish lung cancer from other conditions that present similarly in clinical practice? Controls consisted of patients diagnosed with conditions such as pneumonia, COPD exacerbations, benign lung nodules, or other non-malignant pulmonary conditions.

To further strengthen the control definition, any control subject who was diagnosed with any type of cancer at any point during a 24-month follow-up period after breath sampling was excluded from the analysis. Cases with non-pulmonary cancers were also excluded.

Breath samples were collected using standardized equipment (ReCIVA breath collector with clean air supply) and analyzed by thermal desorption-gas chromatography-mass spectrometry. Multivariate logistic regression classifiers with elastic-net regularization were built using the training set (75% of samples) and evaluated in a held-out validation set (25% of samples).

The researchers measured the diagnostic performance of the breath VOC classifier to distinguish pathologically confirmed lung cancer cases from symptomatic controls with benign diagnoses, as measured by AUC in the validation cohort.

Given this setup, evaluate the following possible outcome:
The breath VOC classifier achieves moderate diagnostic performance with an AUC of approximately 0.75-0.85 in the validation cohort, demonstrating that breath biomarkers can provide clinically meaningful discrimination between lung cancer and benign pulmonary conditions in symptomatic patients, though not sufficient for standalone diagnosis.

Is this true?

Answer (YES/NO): NO